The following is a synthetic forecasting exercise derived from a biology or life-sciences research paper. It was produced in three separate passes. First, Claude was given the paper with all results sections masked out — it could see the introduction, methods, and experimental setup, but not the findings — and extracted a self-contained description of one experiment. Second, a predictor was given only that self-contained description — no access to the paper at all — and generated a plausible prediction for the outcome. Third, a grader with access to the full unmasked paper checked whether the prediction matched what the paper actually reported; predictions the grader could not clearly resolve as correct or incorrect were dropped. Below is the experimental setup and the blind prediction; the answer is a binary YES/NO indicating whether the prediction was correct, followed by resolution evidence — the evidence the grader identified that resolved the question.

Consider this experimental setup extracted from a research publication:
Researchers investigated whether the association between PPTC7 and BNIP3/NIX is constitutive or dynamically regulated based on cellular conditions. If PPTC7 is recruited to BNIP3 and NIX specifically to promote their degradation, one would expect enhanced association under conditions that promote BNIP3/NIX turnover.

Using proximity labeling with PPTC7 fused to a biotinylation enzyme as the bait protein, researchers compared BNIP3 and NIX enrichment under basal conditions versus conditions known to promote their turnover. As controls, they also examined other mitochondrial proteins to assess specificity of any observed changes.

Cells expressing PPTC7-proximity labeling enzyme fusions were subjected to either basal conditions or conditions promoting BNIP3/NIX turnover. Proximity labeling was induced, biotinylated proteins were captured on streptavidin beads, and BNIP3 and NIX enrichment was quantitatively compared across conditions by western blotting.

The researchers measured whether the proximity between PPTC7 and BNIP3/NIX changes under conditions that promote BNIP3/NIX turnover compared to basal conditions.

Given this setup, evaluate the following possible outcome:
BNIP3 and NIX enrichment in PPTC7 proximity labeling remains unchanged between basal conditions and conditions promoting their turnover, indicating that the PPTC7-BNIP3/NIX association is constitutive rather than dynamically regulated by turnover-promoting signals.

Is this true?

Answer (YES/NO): NO